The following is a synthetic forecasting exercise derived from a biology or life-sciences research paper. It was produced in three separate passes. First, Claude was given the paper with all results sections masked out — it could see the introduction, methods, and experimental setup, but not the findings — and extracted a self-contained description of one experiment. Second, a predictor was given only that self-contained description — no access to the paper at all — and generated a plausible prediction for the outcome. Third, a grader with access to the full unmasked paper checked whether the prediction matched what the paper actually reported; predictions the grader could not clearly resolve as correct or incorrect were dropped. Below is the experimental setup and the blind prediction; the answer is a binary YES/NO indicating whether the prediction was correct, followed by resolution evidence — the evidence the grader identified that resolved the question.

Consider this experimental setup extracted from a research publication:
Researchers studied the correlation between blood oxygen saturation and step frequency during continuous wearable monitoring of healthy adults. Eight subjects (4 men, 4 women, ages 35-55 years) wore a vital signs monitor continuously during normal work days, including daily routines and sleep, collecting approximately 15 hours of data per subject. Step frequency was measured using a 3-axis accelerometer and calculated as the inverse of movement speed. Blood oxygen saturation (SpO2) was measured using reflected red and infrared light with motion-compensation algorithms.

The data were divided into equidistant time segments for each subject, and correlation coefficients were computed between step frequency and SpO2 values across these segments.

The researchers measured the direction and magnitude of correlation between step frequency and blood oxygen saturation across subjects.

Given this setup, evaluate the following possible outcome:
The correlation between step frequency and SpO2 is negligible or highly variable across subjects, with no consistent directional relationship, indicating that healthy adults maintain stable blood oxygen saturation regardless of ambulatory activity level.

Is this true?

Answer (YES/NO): NO